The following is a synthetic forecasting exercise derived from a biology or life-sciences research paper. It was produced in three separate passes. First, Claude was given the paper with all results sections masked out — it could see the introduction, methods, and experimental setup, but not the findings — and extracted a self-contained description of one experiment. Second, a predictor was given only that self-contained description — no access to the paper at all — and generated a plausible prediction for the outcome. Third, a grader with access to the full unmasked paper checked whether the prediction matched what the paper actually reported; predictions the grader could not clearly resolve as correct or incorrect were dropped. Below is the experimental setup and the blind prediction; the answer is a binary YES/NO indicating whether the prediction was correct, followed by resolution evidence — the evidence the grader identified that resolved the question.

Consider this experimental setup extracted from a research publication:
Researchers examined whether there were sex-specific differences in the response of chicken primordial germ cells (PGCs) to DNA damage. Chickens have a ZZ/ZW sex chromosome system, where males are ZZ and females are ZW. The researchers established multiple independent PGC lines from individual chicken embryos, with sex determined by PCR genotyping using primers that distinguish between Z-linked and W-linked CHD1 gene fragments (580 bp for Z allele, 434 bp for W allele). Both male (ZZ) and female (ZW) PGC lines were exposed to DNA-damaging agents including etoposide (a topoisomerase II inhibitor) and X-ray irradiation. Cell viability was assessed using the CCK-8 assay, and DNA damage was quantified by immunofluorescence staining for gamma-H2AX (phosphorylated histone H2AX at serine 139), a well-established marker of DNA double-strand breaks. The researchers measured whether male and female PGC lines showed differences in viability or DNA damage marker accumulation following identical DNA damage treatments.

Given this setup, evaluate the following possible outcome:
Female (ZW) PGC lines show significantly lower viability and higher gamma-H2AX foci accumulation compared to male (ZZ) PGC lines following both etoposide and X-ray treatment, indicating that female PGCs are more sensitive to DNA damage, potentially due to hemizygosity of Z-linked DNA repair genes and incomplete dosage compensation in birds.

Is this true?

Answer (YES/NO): NO